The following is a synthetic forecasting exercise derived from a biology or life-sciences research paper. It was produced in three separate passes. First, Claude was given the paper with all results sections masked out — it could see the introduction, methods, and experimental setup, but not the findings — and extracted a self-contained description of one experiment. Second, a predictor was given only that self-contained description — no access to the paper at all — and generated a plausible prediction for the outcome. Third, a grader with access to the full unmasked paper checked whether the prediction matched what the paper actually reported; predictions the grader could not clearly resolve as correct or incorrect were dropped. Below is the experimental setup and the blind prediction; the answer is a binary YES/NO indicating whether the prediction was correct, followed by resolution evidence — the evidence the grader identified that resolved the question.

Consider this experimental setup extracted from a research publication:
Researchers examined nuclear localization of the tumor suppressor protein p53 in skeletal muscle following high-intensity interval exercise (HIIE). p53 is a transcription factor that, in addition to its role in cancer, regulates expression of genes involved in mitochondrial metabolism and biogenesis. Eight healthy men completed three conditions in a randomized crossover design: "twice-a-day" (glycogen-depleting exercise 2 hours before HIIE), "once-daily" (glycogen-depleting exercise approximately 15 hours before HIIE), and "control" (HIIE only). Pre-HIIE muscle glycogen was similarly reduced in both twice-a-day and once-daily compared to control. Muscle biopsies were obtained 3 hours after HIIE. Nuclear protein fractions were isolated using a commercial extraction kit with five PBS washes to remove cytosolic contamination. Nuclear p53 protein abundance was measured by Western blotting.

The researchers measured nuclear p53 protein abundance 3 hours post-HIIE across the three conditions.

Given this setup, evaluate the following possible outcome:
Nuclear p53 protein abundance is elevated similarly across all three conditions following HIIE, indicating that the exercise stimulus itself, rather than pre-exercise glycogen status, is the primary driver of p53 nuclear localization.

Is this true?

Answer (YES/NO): YES